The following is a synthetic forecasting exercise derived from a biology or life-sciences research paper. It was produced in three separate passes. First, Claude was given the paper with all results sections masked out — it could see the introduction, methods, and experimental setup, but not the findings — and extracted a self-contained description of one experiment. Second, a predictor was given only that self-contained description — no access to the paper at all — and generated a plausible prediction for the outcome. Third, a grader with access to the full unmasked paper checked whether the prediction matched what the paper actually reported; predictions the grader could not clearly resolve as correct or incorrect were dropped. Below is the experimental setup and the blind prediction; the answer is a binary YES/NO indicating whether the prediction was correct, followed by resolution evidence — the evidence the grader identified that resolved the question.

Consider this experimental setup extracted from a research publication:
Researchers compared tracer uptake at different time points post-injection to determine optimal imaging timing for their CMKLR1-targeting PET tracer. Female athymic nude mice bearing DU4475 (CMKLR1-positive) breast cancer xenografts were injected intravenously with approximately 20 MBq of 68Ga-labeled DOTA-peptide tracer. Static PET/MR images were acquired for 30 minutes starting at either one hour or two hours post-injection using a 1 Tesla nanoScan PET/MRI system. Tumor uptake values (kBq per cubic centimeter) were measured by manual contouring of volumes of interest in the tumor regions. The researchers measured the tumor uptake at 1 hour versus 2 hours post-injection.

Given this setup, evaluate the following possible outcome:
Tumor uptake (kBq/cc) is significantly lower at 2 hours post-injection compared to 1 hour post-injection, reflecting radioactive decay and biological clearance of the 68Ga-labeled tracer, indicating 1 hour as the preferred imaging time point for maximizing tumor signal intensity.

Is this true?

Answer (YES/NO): NO